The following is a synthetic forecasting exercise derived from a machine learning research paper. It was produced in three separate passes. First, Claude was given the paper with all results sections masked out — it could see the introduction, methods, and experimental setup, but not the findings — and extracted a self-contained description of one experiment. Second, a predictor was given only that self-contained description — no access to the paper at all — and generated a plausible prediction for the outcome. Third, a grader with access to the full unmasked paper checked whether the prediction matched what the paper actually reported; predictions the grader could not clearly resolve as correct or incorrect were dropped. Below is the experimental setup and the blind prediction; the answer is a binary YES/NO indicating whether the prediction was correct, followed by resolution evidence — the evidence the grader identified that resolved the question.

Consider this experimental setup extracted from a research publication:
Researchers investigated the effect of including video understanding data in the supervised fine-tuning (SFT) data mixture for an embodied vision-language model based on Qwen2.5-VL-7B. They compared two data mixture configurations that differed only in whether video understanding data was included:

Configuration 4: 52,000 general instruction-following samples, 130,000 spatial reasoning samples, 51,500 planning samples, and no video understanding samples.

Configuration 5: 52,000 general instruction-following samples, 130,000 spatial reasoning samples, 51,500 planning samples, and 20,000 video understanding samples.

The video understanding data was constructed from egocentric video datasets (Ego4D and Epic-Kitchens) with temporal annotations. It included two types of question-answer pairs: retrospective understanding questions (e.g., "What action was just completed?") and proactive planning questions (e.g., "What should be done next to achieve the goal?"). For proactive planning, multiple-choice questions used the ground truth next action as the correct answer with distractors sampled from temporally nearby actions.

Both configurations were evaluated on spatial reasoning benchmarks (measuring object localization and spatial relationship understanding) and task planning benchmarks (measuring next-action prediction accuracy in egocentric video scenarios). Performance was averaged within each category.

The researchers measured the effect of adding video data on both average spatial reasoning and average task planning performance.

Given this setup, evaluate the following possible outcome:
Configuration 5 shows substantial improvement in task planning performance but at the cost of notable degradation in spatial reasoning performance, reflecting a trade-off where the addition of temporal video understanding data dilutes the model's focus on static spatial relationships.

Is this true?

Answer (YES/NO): NO